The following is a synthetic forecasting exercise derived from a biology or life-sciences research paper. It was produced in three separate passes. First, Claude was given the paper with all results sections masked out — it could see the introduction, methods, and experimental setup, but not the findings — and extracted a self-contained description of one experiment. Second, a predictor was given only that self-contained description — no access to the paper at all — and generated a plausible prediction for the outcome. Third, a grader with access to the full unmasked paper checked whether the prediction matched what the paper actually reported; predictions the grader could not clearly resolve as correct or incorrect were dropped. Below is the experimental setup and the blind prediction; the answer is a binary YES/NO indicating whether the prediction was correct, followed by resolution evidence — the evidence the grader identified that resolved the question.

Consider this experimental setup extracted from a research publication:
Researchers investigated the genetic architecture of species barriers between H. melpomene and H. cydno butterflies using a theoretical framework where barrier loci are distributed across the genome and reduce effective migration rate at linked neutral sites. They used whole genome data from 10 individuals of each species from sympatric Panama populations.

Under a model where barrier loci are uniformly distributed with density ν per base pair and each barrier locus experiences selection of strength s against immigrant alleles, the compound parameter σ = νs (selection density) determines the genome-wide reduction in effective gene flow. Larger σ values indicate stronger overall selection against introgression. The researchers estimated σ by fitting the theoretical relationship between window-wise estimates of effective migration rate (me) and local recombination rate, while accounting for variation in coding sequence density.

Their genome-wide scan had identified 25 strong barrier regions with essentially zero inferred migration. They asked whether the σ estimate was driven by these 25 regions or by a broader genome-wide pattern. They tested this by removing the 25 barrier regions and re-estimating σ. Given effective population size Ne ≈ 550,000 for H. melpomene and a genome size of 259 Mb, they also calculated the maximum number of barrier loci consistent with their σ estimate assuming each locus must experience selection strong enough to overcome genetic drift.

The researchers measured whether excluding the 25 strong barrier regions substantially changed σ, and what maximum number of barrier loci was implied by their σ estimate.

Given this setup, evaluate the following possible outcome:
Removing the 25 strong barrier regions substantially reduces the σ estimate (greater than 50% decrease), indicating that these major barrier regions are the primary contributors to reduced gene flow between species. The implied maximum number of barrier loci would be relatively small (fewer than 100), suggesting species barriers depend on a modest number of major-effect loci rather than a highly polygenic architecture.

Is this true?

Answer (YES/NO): NO